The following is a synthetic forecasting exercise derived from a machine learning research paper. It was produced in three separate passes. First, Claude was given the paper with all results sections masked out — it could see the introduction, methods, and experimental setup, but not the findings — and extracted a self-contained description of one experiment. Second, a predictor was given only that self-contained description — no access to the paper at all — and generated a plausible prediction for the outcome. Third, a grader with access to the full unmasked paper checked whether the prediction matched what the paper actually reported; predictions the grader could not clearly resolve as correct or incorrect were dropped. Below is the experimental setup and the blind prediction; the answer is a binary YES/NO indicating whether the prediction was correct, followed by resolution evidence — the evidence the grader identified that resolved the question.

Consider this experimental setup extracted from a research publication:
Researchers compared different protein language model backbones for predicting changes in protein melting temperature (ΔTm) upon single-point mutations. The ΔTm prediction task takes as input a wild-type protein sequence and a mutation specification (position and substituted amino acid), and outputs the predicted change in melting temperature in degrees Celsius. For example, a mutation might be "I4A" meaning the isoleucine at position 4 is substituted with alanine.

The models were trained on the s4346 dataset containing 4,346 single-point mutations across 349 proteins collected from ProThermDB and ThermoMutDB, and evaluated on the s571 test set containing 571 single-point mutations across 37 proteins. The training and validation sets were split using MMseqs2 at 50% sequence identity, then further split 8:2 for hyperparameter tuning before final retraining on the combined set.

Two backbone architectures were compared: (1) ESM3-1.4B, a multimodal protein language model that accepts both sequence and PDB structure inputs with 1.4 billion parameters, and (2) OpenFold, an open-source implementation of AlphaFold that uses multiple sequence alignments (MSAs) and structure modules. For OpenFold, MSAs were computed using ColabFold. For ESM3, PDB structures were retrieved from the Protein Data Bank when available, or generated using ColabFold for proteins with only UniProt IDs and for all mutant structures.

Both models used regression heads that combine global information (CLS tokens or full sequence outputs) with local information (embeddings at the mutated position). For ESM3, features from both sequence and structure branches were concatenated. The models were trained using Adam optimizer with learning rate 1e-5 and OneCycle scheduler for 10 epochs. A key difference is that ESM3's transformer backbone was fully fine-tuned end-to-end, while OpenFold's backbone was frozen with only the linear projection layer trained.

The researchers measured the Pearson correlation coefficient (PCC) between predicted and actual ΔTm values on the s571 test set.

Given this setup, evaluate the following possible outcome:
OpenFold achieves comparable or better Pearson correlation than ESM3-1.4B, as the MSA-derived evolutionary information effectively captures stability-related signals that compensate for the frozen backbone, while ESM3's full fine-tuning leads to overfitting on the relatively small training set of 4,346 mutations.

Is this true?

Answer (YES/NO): NO